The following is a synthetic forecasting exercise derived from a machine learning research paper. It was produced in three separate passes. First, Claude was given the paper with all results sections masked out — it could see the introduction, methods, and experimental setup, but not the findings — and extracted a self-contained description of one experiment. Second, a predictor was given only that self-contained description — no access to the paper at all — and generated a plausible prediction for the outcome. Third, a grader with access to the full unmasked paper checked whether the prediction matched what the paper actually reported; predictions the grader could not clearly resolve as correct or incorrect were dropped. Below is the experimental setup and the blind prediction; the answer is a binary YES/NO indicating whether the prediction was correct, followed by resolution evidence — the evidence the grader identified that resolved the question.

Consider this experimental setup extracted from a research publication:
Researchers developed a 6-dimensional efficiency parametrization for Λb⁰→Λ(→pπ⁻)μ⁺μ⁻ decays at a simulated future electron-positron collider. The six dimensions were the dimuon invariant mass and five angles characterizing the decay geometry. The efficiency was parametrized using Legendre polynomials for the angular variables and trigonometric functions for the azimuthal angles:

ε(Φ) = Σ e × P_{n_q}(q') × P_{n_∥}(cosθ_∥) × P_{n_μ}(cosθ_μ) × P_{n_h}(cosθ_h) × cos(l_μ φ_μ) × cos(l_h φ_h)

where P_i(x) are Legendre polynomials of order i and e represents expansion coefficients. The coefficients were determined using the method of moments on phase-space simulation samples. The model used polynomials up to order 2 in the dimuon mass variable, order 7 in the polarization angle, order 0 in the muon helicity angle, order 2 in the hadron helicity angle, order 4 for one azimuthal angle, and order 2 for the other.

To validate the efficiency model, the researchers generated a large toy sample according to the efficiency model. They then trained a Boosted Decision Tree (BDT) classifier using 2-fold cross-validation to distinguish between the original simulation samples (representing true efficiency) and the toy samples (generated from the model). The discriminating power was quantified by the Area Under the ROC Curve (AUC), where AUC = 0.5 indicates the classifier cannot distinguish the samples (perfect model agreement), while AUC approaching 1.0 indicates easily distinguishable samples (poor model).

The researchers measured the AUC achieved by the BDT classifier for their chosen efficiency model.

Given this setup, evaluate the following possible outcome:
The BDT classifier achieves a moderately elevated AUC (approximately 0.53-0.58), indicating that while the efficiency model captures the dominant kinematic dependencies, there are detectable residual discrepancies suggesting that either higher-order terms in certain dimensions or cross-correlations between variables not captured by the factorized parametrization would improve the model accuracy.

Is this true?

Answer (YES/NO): NO